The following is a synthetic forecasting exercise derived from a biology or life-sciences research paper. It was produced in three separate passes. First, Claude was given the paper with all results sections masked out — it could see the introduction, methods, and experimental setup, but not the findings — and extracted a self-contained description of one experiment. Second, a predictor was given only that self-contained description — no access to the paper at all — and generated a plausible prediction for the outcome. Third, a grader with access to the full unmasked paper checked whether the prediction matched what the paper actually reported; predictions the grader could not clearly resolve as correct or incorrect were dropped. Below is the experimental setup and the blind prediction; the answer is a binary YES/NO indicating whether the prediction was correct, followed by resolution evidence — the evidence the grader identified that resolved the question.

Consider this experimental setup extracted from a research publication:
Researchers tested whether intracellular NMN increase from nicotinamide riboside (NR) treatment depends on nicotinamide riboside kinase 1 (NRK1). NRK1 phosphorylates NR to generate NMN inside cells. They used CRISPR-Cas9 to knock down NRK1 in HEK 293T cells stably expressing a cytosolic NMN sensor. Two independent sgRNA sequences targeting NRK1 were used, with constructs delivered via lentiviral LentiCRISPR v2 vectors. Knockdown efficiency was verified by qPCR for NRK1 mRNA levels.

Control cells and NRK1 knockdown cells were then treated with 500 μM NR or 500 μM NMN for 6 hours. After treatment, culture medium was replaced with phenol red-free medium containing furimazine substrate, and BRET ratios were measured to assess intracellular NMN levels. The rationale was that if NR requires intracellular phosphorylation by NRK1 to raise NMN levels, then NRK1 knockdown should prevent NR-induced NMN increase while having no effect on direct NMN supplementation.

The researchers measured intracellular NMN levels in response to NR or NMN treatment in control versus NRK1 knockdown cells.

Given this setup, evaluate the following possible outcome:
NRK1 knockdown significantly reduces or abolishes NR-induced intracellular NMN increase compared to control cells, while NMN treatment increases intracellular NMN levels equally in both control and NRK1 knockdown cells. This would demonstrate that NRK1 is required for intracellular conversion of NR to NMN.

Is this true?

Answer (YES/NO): NO